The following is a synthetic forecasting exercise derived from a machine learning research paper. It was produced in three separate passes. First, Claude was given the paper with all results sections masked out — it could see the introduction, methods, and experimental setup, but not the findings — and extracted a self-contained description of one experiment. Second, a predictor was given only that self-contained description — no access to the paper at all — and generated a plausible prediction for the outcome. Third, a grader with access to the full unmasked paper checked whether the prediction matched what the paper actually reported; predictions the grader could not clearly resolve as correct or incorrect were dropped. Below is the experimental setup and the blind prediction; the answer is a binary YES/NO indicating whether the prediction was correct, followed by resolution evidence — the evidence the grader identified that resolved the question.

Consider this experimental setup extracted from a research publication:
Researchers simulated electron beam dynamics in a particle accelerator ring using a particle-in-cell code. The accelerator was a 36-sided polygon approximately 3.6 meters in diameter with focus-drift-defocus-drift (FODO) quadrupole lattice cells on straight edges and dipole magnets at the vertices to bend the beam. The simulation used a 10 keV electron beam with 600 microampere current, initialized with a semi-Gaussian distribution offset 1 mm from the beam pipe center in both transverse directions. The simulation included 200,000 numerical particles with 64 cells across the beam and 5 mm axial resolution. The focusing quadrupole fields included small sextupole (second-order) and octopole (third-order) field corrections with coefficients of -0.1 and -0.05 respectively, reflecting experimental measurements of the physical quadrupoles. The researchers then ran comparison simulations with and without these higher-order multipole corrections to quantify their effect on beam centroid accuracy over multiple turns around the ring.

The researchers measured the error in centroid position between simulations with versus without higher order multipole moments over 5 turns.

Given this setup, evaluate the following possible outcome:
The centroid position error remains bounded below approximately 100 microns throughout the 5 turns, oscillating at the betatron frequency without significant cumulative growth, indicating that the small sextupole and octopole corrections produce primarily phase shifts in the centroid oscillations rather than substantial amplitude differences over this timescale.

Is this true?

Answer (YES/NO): NO